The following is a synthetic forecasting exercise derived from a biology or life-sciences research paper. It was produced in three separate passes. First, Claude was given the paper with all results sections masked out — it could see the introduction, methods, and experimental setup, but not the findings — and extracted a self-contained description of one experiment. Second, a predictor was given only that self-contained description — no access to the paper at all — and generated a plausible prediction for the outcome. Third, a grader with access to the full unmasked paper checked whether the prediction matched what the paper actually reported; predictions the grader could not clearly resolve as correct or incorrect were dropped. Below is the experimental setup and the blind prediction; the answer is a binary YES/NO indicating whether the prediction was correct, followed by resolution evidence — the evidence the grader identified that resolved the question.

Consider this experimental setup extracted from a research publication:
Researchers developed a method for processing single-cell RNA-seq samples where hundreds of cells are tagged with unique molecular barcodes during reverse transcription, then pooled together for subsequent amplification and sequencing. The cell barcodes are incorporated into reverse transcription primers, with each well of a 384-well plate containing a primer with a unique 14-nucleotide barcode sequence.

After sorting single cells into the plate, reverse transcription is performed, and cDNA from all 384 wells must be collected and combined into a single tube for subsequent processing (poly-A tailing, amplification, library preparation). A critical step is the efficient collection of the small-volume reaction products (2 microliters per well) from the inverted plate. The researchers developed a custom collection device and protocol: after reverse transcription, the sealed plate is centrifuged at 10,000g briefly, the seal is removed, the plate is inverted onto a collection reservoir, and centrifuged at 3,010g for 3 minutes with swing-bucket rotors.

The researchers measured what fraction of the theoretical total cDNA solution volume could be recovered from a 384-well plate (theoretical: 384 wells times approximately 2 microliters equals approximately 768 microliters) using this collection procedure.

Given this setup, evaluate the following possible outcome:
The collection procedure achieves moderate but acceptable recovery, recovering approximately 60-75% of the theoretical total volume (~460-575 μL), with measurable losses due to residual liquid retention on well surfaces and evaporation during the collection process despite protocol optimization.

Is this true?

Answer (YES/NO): NO